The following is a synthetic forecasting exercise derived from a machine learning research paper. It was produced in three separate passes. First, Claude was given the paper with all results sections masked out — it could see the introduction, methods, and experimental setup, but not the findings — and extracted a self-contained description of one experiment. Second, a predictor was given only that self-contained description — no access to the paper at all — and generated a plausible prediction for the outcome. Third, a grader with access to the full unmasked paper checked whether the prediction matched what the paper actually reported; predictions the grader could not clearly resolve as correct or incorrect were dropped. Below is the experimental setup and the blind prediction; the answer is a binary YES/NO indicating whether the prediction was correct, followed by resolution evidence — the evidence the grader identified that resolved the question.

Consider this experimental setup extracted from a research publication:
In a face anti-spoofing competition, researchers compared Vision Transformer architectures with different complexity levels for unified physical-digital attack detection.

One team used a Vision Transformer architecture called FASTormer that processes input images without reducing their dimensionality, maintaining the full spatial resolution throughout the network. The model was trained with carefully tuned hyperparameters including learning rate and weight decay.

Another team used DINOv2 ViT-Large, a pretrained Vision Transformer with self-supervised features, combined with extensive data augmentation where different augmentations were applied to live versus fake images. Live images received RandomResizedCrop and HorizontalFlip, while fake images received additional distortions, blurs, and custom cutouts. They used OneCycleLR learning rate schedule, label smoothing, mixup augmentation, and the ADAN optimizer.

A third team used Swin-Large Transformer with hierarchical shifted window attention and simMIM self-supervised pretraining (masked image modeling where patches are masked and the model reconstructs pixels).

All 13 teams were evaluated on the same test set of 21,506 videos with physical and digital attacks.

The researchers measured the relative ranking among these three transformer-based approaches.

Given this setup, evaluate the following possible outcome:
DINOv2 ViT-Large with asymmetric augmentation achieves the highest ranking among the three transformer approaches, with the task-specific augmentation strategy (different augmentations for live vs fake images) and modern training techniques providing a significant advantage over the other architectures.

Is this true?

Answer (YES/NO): NO